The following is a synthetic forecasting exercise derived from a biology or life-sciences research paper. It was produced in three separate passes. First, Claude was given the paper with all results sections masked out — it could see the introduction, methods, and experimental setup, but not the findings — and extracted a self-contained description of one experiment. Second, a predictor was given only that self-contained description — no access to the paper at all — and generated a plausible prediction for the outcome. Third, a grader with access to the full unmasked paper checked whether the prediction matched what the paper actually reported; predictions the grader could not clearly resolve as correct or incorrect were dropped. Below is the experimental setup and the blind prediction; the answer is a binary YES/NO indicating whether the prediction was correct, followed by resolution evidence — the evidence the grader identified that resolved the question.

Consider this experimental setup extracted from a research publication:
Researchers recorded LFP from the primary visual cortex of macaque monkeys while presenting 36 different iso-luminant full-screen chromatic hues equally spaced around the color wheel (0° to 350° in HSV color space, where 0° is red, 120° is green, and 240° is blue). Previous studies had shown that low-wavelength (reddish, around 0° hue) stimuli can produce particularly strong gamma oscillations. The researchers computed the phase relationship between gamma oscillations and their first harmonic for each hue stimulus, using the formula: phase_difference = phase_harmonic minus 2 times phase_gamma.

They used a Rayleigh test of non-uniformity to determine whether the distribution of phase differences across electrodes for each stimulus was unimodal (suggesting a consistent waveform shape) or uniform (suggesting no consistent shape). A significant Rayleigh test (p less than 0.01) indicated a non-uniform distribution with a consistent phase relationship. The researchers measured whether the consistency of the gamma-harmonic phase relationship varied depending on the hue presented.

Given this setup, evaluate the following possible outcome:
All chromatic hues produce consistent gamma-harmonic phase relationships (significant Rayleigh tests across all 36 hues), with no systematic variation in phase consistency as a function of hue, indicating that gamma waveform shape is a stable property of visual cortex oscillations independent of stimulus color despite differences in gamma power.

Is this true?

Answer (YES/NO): NO